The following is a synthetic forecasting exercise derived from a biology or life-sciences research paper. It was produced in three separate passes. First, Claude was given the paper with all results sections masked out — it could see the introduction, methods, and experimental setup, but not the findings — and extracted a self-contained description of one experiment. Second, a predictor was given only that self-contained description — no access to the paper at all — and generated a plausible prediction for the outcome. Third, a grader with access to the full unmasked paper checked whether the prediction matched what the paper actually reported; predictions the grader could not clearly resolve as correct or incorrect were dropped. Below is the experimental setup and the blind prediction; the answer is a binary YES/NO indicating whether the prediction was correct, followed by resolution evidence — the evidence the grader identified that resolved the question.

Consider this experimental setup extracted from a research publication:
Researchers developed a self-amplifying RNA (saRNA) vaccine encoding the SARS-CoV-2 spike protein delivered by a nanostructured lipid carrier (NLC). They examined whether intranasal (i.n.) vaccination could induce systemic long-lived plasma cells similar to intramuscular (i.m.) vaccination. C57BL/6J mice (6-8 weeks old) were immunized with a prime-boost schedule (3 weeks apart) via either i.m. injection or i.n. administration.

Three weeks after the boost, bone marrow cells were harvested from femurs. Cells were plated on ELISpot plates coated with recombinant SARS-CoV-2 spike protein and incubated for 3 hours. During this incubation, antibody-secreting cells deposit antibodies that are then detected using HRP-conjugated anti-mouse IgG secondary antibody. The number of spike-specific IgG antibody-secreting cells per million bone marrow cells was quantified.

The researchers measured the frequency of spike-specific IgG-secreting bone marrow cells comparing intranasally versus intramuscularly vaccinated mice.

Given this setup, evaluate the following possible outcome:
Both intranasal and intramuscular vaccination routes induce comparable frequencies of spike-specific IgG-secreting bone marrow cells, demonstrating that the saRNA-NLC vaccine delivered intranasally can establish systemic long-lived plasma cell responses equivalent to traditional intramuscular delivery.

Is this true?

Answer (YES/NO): YES